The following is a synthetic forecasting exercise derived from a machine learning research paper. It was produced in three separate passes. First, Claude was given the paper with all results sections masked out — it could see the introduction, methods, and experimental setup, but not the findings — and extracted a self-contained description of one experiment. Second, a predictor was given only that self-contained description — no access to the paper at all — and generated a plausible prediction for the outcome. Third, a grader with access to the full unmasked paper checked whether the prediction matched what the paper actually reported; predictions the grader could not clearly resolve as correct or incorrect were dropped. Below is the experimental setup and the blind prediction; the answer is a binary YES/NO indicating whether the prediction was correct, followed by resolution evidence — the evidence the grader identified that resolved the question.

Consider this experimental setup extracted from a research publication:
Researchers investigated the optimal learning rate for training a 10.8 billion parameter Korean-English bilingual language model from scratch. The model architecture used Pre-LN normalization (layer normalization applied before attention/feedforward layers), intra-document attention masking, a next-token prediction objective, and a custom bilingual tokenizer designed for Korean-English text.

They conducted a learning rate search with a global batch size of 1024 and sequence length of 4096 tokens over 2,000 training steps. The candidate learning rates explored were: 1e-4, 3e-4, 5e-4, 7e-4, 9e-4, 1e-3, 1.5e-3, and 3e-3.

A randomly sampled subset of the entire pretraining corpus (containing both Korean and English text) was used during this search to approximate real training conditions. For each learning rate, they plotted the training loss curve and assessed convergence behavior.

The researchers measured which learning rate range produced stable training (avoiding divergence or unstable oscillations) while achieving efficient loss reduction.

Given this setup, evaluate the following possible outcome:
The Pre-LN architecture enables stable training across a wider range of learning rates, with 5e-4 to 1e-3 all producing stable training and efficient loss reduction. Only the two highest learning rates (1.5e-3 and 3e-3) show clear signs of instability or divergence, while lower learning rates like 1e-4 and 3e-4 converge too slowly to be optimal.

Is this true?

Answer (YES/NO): NO